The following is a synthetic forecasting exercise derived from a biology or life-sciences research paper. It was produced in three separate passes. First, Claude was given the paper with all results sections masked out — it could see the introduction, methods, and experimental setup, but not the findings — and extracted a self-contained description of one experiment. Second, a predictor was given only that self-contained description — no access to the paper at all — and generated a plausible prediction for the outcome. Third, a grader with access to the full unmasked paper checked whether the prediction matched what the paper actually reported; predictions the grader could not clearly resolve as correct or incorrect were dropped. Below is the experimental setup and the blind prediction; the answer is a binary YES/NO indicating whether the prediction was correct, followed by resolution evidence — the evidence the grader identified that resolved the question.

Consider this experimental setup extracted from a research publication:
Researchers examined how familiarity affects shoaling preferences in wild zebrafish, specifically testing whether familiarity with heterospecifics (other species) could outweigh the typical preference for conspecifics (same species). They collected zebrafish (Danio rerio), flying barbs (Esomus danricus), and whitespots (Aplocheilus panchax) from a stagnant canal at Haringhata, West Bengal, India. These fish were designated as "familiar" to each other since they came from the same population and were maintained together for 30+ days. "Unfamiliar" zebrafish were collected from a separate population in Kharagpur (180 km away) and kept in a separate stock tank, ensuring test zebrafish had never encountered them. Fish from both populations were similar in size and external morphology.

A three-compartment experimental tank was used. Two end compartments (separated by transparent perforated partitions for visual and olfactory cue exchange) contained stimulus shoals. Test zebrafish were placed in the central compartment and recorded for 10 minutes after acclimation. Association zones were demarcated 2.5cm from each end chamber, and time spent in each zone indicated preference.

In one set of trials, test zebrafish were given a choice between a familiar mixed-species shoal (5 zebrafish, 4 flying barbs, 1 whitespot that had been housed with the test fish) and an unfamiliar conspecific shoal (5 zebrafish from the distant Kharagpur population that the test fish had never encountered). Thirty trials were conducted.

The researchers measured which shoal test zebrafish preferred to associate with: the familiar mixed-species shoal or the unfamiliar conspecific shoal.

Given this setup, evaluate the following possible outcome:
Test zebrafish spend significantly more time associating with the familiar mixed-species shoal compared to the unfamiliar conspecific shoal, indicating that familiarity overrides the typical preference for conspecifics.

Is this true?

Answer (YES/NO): NO